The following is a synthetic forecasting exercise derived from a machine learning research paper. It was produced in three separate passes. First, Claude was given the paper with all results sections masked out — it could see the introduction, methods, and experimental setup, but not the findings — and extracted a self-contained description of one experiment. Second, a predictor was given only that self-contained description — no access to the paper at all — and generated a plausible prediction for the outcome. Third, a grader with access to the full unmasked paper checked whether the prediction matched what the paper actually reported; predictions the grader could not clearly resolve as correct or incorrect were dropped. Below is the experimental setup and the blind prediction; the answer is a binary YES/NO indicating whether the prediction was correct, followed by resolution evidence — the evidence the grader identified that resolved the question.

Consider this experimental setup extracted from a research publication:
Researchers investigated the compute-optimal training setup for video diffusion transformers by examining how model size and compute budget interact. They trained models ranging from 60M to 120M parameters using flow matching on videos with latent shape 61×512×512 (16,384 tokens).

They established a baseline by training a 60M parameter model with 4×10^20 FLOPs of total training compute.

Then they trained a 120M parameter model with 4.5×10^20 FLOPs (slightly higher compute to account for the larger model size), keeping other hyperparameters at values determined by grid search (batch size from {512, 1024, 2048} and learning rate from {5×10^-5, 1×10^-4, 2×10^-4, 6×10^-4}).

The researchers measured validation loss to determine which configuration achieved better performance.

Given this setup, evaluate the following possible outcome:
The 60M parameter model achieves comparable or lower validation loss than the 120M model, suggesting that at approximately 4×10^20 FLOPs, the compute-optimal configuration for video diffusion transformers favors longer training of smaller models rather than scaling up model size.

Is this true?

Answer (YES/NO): NO